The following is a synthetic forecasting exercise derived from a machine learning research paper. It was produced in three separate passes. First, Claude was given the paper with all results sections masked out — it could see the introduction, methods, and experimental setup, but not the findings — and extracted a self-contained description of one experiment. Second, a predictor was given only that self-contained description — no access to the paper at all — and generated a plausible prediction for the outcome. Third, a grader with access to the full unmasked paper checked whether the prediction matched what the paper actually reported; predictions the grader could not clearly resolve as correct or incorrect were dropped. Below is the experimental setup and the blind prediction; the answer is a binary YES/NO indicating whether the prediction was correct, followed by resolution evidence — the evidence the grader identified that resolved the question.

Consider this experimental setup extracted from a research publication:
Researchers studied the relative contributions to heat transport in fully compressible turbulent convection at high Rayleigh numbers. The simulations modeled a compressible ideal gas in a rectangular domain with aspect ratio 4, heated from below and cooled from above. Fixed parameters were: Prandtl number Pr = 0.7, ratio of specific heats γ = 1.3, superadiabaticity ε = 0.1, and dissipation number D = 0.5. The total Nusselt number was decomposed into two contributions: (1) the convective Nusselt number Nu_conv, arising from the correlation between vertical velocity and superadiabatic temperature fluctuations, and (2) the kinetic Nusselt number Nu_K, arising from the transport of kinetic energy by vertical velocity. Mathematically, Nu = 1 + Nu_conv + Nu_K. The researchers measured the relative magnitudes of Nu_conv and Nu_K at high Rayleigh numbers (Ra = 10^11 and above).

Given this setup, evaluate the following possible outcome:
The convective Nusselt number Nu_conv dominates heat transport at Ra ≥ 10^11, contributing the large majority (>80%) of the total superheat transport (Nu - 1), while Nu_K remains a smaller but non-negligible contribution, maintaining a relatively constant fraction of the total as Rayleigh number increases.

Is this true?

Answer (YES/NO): NO